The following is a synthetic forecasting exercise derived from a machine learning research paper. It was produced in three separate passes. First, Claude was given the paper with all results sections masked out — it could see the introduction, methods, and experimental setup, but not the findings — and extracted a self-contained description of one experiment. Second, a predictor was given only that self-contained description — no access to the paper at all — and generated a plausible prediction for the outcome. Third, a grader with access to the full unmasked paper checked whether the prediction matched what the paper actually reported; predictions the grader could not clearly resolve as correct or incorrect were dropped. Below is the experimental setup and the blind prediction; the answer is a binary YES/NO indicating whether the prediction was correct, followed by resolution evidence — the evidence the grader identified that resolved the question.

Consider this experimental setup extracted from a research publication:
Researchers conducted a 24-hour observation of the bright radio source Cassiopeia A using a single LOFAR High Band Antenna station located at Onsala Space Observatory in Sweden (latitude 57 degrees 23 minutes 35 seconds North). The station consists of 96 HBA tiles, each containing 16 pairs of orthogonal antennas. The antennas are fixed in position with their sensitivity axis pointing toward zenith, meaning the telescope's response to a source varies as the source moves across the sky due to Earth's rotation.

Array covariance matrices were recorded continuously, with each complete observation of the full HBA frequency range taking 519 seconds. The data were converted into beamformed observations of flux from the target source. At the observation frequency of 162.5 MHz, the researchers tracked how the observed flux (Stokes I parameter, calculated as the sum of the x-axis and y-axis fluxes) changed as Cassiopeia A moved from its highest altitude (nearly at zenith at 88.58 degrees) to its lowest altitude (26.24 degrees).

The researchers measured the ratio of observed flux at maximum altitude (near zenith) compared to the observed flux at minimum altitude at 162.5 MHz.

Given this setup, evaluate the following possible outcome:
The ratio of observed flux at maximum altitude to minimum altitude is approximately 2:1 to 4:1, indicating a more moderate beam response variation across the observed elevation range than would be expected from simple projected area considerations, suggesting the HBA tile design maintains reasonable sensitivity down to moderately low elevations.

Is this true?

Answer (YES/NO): NO